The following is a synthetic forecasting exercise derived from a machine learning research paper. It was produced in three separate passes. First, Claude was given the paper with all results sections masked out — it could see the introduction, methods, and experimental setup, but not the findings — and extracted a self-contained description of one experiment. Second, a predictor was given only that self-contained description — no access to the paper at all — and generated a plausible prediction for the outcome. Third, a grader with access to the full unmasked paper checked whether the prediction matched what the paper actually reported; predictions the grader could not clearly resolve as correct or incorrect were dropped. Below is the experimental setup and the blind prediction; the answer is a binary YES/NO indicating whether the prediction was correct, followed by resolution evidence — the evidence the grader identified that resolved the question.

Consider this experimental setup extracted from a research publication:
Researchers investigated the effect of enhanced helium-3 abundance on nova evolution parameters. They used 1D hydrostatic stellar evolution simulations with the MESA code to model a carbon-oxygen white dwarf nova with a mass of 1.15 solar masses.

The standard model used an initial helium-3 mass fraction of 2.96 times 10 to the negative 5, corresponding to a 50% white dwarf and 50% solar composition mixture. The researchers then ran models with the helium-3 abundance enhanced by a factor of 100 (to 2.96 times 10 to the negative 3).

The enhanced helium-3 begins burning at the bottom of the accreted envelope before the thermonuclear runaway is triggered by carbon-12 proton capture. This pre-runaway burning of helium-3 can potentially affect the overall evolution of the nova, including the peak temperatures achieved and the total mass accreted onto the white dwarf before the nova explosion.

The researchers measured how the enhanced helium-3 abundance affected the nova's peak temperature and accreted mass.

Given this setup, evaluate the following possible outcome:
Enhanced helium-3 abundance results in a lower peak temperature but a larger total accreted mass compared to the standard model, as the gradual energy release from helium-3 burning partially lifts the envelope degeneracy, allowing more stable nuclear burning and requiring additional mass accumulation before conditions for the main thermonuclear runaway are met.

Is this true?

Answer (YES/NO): NO